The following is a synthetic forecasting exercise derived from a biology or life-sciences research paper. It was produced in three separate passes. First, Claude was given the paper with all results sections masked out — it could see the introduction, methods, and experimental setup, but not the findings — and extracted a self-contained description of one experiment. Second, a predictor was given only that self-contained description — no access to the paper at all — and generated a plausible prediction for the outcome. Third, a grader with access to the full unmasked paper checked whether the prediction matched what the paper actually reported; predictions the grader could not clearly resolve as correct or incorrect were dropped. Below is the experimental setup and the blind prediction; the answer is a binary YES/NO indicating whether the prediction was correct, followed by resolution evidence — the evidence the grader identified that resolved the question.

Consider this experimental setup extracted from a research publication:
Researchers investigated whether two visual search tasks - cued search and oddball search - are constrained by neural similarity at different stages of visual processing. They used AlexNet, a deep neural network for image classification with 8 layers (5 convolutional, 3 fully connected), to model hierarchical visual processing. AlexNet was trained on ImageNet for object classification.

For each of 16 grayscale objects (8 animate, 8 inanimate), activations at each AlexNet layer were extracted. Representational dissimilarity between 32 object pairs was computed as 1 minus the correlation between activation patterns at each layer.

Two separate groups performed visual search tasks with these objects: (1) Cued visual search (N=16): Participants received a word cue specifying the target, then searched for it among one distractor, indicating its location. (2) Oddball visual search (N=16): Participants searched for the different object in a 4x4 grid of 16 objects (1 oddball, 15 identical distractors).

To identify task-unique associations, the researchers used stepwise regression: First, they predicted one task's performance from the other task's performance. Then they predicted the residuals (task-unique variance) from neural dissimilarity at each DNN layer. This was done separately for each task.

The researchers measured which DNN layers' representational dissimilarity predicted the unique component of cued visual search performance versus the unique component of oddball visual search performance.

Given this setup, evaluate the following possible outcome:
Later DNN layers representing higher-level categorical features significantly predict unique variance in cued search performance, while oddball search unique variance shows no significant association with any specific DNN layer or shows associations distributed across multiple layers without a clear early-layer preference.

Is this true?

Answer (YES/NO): NO